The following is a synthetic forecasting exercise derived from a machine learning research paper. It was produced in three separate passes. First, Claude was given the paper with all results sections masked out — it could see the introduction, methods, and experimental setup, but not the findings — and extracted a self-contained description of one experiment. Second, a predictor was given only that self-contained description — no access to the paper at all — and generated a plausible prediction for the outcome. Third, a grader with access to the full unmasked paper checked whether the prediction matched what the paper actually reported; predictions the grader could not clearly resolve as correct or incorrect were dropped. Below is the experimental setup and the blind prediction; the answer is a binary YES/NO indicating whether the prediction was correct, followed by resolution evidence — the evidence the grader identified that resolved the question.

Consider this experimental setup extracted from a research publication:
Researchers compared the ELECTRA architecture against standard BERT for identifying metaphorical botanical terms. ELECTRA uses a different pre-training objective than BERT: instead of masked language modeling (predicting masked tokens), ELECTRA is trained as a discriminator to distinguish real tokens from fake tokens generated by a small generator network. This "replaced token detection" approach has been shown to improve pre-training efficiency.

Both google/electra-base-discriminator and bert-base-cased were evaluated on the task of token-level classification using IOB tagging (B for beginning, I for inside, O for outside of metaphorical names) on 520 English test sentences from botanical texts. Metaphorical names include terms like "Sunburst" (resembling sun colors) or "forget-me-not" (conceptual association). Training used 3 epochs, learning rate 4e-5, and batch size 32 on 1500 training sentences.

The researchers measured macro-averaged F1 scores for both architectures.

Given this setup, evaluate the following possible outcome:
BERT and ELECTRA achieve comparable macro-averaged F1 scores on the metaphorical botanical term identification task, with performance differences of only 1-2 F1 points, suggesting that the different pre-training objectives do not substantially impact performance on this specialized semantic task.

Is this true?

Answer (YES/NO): YES